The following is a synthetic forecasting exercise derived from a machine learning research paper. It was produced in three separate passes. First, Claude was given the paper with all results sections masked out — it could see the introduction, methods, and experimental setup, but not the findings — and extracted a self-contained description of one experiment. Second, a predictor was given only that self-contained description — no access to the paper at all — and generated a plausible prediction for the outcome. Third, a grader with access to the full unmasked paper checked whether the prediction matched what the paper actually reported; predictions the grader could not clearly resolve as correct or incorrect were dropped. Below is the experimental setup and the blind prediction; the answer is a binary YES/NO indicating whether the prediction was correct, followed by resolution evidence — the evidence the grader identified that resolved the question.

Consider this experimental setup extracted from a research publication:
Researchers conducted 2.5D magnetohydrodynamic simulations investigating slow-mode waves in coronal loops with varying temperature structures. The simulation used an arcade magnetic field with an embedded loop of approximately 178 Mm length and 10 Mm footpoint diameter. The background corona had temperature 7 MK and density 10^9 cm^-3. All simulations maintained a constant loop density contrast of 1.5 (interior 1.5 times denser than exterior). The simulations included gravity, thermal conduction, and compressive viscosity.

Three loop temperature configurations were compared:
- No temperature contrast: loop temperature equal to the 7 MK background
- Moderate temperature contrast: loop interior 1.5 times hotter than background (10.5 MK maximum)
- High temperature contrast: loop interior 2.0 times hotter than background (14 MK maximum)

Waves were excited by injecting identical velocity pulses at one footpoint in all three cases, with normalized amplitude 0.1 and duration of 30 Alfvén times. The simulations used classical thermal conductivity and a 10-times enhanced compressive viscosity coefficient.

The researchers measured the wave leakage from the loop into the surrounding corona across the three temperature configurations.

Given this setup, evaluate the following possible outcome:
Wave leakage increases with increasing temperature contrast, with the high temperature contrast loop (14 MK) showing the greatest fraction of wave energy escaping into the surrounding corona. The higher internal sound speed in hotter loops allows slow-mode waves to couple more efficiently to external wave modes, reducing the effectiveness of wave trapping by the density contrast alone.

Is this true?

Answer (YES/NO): NO